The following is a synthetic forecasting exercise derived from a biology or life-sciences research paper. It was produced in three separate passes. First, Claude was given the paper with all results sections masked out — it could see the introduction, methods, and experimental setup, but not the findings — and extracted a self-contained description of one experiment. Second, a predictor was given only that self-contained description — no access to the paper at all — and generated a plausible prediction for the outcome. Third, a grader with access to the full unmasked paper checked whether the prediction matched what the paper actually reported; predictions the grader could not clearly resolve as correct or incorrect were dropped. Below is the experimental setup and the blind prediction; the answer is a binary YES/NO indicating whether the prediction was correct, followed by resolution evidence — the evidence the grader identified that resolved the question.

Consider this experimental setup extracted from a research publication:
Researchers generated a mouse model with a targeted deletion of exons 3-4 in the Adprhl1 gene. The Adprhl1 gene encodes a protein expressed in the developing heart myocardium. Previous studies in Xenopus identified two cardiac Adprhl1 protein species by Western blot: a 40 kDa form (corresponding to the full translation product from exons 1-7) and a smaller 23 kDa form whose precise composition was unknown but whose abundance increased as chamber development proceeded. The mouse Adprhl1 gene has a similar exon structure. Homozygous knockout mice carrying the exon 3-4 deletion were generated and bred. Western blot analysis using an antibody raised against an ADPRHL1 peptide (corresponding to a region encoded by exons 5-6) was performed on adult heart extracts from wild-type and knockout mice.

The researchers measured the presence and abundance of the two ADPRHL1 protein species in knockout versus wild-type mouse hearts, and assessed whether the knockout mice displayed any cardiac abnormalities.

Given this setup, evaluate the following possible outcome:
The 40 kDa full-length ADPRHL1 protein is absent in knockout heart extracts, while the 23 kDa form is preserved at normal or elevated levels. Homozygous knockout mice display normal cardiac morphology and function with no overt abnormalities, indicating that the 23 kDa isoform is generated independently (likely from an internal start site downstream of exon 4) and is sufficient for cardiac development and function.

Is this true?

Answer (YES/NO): YES